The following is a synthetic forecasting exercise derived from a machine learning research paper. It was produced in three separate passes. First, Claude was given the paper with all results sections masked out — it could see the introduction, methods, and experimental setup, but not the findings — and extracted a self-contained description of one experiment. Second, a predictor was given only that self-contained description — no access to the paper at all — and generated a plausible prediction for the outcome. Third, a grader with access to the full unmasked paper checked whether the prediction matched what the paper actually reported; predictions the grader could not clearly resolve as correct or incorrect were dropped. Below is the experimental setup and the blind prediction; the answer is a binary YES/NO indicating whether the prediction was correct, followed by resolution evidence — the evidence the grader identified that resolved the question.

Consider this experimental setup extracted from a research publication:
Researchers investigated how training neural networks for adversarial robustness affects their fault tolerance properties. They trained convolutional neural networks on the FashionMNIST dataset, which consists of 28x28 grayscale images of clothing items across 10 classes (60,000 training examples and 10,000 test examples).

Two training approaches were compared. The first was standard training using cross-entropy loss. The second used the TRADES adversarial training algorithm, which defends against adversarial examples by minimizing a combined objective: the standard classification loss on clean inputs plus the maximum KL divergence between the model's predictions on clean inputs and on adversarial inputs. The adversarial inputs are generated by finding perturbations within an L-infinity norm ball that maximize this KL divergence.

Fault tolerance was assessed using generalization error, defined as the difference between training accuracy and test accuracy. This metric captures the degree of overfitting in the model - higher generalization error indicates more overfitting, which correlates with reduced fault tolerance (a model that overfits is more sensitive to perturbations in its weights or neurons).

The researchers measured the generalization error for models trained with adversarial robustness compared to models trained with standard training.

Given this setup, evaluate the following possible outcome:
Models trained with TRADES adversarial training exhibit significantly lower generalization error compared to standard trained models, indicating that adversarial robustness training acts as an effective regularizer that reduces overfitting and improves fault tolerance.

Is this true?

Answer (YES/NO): NO